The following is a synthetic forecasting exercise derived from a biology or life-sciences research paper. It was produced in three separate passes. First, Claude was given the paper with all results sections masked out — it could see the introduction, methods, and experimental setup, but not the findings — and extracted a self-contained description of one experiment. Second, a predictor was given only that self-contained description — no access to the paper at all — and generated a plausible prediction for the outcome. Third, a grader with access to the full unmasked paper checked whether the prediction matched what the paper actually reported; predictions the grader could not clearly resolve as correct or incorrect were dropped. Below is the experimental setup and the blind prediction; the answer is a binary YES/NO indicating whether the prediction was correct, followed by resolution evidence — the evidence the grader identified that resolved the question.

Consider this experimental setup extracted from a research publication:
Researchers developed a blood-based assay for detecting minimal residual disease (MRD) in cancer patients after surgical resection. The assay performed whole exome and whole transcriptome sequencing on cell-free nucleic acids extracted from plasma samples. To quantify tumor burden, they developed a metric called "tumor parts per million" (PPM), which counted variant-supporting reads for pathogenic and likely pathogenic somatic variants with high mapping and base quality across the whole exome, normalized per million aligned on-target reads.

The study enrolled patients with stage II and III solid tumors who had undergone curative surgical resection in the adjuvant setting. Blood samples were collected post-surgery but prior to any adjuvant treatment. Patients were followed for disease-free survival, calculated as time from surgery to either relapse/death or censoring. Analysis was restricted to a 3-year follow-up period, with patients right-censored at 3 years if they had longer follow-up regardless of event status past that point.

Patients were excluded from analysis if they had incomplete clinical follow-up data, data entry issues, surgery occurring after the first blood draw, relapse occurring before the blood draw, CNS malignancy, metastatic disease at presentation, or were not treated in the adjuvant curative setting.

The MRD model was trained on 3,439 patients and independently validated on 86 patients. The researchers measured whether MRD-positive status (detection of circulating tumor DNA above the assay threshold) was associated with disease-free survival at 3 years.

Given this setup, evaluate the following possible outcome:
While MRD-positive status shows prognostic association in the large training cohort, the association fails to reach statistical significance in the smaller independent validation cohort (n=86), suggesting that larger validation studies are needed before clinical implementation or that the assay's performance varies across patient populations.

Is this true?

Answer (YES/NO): NO